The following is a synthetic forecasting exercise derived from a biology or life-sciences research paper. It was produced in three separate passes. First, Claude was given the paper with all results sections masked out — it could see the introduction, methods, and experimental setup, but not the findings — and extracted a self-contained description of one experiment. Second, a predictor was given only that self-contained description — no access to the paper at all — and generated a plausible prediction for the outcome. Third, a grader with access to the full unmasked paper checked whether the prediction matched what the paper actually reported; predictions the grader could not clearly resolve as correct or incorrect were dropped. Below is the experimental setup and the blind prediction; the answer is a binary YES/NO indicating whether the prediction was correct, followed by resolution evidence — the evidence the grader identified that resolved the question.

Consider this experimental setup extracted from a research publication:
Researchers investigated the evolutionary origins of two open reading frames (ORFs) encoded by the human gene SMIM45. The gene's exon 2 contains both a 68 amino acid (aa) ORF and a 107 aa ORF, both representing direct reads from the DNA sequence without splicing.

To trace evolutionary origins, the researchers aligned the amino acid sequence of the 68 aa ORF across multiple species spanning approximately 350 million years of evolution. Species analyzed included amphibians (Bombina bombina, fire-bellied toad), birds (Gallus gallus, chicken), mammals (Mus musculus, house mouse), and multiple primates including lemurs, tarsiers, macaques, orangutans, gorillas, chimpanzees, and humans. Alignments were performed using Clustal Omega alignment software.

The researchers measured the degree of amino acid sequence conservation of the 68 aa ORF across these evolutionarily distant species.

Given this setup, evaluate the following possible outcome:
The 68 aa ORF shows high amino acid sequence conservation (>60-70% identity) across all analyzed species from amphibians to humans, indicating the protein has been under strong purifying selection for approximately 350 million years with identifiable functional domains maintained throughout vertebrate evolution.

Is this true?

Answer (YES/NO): YES